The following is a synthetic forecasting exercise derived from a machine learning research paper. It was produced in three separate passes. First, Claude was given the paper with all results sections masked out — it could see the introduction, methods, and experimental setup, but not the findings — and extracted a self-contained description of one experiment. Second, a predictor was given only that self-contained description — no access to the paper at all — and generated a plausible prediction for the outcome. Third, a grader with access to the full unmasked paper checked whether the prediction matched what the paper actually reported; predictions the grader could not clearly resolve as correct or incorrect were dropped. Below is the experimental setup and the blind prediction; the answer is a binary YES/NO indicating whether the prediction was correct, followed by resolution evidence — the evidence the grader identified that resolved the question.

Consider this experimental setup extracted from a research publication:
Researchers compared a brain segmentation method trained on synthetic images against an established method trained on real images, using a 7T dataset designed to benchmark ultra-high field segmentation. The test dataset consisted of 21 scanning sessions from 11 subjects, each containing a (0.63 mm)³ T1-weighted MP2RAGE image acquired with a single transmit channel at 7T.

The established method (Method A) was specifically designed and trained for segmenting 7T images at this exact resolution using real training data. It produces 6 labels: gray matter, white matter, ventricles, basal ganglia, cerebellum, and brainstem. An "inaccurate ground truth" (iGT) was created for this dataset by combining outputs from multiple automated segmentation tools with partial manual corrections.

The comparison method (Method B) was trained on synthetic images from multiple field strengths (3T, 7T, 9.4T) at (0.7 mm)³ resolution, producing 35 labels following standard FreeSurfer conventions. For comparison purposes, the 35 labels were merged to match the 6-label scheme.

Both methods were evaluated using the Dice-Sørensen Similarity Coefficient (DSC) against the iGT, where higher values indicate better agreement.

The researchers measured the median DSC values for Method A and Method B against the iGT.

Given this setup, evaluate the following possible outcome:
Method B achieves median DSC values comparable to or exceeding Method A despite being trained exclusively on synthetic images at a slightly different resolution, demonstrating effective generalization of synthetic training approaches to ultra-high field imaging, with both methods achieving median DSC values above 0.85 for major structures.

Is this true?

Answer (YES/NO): NO